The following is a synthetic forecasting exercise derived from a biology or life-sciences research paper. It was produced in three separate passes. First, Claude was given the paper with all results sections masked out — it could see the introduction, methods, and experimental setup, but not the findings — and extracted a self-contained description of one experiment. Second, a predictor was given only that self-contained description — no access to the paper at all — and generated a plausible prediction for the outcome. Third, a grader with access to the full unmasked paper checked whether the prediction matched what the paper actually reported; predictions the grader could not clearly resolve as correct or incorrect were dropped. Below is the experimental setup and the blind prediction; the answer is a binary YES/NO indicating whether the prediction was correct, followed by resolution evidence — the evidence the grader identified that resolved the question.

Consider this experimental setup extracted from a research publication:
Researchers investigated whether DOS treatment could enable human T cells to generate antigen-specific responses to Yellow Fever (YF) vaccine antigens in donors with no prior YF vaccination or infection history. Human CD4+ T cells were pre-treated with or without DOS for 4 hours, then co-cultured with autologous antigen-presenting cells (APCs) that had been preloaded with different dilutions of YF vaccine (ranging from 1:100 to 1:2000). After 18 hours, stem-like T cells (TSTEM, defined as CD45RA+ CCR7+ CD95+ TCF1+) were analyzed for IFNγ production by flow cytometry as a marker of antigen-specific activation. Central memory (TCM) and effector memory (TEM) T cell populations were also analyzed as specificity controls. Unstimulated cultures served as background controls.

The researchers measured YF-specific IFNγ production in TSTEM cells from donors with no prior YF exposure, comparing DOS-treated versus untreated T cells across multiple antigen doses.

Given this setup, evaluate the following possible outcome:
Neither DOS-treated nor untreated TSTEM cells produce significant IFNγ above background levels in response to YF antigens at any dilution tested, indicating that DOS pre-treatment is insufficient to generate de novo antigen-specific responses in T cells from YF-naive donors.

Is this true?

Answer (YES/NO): NO